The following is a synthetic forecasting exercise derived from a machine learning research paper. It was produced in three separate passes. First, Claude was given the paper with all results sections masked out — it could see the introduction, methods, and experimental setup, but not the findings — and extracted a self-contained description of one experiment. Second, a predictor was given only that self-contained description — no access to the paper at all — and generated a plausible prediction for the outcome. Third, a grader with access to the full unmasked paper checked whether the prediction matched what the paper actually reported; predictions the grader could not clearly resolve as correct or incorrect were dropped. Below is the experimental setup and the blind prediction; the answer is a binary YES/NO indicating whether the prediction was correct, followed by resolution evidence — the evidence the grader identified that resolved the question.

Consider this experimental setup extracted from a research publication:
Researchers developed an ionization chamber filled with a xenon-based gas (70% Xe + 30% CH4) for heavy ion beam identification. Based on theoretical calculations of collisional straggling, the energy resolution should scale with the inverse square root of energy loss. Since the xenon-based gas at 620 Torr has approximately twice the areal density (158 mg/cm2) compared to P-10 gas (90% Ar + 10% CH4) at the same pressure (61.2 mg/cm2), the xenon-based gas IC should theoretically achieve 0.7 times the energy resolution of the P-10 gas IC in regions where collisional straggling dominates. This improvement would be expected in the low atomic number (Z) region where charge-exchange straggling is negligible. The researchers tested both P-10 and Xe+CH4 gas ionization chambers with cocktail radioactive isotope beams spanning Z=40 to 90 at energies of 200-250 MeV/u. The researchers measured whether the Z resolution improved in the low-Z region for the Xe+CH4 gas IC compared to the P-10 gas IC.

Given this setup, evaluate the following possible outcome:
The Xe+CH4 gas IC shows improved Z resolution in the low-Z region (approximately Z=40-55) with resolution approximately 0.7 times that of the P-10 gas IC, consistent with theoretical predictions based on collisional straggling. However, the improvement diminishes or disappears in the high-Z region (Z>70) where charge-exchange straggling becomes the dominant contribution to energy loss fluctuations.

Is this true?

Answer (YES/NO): NO